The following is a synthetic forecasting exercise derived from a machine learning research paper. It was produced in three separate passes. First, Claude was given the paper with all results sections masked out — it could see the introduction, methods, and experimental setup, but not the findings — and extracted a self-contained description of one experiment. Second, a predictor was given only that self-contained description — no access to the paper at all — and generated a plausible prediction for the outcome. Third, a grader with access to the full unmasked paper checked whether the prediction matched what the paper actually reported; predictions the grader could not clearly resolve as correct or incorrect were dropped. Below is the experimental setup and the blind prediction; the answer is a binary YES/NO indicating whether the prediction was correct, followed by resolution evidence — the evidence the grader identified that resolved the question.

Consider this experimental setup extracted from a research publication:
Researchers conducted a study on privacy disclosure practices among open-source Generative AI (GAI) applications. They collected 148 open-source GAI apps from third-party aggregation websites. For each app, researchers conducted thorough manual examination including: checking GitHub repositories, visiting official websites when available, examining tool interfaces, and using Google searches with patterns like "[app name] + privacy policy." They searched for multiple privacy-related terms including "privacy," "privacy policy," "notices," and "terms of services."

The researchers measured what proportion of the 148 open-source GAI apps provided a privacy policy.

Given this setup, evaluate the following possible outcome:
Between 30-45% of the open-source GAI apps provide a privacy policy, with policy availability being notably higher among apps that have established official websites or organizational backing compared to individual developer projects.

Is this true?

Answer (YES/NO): NO